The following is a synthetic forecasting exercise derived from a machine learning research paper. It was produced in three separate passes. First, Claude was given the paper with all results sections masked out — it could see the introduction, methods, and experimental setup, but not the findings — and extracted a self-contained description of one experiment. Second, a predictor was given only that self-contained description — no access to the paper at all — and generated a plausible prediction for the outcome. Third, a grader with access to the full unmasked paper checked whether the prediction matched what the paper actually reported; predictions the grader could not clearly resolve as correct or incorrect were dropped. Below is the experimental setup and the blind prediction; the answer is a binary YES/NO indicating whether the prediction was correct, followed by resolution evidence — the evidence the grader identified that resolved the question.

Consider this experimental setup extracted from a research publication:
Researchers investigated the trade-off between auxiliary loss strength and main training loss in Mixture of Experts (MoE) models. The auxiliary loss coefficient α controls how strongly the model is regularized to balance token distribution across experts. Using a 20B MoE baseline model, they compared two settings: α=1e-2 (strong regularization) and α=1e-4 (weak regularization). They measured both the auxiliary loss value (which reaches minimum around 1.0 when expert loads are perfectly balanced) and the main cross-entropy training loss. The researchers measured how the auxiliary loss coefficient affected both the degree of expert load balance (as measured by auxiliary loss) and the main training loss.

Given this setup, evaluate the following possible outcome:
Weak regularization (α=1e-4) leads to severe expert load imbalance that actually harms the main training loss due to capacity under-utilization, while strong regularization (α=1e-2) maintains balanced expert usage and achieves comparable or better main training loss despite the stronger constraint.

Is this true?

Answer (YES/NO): NO